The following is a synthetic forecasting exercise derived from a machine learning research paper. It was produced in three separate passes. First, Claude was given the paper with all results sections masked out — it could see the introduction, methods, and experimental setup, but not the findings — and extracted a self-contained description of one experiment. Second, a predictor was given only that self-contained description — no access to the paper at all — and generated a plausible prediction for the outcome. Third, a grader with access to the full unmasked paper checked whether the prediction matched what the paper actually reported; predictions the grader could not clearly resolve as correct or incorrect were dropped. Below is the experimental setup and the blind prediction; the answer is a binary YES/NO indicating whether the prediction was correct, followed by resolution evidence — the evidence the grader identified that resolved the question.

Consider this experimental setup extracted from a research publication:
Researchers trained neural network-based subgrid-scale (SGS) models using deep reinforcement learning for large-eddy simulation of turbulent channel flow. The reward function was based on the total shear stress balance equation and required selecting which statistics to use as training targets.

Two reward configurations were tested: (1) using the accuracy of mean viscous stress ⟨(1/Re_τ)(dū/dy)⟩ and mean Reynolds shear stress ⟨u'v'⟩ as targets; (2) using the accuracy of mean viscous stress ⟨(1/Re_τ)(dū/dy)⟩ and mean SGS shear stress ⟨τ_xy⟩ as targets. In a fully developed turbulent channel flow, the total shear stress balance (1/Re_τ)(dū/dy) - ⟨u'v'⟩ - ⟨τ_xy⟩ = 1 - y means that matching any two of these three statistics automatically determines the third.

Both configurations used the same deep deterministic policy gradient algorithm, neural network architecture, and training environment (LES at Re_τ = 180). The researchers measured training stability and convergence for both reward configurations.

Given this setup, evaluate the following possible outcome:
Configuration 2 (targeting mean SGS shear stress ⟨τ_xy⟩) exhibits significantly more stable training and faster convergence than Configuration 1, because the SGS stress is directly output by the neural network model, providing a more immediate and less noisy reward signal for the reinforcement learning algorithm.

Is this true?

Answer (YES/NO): NO